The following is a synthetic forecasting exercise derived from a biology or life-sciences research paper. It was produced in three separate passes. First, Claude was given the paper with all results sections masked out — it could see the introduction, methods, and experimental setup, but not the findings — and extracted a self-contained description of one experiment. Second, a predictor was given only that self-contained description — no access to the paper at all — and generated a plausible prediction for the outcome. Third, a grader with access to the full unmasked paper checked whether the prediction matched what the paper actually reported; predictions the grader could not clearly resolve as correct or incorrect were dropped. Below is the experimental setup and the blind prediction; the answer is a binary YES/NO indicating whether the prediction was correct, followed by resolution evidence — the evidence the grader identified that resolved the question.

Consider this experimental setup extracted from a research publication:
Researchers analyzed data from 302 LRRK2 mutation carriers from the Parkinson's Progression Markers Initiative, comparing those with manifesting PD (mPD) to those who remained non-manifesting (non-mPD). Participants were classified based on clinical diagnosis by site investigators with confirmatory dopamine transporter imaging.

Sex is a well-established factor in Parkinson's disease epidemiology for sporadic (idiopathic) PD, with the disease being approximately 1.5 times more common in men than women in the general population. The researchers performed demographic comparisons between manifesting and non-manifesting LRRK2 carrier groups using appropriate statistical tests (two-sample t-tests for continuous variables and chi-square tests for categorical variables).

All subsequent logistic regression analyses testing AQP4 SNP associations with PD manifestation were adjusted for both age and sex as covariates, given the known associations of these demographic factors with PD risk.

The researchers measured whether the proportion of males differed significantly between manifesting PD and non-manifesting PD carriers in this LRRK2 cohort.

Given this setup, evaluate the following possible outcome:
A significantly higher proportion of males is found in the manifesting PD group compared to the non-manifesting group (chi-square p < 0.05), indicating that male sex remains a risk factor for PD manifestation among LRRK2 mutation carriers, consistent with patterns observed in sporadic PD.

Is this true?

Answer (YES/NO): NO